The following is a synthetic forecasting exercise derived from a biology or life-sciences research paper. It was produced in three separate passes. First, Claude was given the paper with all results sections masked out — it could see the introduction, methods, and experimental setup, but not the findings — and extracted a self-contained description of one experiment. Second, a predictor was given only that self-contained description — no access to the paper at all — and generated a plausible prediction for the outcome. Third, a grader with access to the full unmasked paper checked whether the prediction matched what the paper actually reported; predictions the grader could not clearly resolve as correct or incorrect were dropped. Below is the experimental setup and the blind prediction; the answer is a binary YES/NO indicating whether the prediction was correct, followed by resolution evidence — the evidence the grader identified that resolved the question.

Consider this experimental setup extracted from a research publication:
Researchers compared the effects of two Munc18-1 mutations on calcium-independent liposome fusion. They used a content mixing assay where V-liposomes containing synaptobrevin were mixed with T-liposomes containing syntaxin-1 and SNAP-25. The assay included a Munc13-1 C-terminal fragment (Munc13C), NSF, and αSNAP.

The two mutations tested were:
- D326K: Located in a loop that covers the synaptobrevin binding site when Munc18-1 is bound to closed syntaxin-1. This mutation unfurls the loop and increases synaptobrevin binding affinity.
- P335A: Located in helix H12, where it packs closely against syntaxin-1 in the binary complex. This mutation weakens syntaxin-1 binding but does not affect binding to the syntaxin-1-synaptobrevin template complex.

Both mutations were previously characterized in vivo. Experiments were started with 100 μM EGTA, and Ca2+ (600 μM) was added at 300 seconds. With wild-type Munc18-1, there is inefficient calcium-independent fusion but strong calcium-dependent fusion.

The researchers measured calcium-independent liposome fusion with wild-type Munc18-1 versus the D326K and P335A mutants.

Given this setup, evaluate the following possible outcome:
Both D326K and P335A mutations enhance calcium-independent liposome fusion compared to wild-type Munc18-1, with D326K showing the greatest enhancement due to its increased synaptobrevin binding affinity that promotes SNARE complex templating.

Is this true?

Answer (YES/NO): NO